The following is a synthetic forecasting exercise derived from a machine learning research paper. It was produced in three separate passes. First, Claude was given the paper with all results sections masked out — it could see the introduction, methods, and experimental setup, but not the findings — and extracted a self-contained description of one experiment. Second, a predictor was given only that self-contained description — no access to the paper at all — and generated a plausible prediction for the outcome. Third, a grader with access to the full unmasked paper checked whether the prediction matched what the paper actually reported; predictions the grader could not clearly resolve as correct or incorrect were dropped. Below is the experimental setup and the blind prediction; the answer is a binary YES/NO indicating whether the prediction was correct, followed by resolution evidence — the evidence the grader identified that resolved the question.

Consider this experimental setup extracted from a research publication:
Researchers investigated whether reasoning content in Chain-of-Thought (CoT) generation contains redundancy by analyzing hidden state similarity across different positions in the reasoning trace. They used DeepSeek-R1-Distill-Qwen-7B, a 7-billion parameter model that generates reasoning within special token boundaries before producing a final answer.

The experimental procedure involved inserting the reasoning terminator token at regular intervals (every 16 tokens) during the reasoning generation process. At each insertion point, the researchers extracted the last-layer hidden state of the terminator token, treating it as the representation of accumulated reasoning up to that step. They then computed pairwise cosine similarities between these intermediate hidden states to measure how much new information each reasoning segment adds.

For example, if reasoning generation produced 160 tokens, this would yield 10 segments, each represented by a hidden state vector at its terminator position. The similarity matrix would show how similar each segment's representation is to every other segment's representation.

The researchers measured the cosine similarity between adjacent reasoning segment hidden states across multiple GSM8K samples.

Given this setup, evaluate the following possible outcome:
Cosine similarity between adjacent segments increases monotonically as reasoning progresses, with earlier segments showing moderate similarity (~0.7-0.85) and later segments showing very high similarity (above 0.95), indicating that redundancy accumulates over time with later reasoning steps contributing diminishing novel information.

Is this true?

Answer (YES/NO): NO